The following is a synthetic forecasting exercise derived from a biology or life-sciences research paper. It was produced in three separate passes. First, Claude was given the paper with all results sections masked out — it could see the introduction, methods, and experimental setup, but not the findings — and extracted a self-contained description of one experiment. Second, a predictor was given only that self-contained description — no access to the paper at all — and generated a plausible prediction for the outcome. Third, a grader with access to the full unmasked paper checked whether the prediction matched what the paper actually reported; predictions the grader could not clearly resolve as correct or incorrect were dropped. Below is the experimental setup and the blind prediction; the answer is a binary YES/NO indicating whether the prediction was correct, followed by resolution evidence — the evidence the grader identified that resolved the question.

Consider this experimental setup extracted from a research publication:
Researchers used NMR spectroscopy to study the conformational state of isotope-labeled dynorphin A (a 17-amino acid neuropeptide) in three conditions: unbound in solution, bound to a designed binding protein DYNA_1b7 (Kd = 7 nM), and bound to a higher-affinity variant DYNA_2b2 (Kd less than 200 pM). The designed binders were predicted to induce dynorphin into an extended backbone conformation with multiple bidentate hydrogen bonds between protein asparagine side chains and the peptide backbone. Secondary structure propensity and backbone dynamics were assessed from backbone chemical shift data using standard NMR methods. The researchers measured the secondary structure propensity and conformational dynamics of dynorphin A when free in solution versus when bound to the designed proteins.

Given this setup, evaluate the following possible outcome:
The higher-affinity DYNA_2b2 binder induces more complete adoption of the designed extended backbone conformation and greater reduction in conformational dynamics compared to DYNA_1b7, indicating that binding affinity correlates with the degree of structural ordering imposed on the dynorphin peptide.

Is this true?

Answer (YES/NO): YES